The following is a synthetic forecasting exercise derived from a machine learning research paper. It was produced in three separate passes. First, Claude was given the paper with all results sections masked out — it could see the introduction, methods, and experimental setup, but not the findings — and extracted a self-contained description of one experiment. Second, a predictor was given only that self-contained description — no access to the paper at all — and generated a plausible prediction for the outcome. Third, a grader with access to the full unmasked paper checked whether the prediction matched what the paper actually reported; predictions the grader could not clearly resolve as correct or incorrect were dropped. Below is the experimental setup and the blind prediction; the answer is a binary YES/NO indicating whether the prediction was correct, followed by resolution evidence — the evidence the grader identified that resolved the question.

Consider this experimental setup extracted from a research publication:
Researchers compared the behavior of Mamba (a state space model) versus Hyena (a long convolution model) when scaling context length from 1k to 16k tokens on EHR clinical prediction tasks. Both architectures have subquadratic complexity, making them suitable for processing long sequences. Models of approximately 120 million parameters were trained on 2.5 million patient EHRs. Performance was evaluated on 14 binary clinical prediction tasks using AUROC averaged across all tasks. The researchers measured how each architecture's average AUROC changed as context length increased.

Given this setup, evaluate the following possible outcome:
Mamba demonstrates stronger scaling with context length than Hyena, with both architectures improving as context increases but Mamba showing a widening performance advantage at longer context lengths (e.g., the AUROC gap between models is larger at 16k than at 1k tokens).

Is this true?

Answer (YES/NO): NO